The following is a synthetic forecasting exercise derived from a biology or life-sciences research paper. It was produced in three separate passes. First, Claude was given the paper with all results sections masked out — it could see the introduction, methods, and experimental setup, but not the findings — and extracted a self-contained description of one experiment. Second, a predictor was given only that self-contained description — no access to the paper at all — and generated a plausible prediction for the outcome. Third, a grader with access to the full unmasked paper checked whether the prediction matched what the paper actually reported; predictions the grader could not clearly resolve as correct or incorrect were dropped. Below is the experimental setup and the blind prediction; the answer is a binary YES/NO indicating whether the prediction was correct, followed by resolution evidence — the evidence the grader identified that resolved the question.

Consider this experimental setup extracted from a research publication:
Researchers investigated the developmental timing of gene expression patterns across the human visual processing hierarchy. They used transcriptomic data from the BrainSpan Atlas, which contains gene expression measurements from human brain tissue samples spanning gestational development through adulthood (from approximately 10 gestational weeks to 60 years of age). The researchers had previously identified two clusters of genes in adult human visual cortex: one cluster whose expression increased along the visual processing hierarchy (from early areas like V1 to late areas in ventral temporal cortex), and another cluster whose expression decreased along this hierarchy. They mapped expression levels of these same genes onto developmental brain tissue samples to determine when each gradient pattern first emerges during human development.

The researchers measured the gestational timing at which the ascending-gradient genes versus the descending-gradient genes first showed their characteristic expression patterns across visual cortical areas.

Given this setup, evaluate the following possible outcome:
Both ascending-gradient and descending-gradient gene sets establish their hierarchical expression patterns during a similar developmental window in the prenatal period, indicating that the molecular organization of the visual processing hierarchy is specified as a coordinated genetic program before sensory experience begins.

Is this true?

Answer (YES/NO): NO